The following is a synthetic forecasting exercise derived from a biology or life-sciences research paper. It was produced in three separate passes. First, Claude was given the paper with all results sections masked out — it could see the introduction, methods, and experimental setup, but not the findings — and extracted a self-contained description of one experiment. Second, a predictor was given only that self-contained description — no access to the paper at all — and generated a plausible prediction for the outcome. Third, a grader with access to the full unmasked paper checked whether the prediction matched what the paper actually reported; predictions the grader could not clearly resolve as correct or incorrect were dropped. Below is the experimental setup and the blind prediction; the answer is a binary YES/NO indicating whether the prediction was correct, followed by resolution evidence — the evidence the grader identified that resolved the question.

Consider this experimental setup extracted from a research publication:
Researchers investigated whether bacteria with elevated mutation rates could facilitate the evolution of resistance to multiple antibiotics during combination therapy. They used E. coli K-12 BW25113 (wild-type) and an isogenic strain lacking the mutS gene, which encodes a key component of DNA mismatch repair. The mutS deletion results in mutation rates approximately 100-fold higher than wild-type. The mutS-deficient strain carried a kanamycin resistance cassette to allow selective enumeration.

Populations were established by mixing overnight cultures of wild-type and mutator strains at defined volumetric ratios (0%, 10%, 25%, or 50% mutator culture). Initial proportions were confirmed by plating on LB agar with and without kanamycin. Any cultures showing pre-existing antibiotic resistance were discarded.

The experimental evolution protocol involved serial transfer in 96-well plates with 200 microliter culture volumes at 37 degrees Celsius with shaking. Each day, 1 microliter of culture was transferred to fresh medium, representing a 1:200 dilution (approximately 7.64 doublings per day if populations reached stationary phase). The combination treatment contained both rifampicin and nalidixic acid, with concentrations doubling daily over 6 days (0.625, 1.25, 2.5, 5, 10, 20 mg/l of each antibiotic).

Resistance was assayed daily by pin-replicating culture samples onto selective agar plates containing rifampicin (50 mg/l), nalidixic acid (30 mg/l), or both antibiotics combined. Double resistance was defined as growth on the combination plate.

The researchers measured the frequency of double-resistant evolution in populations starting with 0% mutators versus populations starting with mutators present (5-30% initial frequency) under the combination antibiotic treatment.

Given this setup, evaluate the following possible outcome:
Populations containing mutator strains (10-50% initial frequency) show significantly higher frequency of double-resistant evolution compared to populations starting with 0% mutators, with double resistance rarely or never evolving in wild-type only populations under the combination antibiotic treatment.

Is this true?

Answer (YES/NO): YES